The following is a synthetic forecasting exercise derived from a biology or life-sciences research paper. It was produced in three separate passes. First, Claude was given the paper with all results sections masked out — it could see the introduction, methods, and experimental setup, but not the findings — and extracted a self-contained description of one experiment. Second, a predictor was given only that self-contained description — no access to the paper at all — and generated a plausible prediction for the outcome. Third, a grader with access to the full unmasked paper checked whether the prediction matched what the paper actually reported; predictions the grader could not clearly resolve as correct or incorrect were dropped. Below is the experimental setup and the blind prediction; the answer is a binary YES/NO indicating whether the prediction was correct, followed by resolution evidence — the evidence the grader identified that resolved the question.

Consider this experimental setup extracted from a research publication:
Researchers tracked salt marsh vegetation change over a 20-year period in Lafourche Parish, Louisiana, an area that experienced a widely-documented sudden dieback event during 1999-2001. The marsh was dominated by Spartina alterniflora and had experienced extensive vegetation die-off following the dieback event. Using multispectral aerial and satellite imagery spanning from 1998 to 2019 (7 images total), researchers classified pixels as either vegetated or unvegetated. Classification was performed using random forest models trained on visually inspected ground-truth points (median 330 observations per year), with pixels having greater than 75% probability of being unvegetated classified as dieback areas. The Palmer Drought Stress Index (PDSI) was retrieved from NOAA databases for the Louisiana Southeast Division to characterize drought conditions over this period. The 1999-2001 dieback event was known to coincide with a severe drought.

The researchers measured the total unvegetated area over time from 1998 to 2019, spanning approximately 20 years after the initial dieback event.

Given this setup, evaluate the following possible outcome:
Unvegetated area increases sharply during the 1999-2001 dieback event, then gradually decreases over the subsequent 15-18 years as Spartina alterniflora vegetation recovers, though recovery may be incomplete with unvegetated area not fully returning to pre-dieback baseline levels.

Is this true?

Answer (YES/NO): NO